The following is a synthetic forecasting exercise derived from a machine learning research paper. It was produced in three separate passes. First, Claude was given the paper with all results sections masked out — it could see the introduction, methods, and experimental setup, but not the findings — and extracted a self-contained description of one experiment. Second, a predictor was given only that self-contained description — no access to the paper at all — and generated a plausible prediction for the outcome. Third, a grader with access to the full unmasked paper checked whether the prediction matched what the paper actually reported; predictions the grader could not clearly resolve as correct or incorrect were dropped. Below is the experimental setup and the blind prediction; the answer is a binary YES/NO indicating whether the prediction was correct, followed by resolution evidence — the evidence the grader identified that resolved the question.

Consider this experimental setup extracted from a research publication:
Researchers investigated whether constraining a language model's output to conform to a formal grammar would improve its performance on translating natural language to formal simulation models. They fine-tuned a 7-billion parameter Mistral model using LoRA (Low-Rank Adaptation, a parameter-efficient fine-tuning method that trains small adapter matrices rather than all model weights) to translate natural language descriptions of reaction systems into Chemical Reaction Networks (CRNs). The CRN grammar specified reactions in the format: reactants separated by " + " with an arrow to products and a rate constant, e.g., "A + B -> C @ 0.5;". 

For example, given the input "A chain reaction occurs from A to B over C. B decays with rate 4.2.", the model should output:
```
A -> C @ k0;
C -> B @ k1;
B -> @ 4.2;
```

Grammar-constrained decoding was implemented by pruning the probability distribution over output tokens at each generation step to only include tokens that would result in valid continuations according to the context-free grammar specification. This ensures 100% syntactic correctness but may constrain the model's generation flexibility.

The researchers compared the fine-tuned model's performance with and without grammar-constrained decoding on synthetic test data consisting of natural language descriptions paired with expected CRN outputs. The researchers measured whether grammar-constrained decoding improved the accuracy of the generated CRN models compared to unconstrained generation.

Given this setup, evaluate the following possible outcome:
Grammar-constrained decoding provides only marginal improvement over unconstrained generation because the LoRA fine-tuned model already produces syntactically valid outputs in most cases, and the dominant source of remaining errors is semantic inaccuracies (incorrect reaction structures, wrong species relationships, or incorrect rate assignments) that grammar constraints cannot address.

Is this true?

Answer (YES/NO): NO